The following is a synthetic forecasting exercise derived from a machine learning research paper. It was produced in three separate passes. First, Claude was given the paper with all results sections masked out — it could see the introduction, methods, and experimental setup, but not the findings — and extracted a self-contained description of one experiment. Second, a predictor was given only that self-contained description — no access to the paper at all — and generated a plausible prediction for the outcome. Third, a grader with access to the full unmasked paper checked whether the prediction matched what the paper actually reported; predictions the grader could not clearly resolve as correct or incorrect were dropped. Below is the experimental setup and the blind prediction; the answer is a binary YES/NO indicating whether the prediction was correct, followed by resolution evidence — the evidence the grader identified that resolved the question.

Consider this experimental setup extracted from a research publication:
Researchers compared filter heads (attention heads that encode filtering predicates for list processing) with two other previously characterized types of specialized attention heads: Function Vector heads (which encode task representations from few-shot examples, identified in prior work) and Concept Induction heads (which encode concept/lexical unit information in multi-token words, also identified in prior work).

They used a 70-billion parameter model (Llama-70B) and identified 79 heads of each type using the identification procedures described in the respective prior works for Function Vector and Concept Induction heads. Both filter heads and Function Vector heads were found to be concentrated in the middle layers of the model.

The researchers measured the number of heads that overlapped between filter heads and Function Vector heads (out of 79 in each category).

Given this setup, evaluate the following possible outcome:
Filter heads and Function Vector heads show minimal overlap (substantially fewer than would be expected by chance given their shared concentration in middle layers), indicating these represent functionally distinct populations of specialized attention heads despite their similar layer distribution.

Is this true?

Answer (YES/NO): YES